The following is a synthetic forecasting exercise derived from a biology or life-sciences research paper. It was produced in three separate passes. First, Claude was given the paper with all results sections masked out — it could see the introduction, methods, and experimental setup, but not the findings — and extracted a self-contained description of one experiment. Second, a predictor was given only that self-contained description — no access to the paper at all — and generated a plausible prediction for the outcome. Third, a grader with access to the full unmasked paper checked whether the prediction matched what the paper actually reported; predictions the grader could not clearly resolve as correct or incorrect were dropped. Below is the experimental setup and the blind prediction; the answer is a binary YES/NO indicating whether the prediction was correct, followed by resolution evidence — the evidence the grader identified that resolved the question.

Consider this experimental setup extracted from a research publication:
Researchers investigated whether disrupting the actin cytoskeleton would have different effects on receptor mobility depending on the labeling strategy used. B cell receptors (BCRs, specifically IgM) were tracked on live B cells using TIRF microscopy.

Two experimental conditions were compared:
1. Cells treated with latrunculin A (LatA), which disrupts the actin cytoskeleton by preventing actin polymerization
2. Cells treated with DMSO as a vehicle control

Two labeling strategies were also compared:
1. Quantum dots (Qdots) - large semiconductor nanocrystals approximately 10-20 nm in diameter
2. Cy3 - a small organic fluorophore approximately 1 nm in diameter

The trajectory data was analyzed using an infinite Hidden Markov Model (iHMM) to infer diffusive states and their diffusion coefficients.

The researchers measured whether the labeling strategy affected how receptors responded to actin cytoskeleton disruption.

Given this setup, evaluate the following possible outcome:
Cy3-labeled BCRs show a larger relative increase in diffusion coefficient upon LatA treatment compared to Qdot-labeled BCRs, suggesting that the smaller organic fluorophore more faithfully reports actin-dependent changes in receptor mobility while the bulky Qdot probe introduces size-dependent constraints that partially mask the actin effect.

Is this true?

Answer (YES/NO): YES